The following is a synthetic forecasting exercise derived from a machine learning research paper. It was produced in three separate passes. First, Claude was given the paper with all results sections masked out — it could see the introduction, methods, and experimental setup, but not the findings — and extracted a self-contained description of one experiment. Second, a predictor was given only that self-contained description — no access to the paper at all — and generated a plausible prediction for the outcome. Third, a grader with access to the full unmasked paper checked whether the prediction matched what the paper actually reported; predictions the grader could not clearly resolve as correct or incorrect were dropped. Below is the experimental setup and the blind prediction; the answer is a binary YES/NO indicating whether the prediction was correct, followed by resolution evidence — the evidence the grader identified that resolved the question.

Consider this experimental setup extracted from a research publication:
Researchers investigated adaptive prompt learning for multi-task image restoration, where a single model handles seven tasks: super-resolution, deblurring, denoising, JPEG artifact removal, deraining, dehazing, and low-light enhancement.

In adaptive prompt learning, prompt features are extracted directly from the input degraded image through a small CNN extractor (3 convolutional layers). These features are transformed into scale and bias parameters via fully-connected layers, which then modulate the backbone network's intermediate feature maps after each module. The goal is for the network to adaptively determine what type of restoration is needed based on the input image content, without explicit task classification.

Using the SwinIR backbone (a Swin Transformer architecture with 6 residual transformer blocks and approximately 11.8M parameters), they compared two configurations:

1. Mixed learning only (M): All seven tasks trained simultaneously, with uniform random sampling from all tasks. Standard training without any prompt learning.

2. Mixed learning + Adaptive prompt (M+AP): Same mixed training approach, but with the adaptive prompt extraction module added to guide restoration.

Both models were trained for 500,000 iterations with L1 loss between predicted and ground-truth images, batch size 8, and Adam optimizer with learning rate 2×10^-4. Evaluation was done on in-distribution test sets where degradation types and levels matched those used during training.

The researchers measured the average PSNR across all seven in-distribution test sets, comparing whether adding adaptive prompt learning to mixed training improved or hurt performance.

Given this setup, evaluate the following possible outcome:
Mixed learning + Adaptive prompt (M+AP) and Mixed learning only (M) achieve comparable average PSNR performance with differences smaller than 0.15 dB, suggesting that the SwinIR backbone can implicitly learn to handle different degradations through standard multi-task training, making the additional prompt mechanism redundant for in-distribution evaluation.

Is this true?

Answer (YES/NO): NO